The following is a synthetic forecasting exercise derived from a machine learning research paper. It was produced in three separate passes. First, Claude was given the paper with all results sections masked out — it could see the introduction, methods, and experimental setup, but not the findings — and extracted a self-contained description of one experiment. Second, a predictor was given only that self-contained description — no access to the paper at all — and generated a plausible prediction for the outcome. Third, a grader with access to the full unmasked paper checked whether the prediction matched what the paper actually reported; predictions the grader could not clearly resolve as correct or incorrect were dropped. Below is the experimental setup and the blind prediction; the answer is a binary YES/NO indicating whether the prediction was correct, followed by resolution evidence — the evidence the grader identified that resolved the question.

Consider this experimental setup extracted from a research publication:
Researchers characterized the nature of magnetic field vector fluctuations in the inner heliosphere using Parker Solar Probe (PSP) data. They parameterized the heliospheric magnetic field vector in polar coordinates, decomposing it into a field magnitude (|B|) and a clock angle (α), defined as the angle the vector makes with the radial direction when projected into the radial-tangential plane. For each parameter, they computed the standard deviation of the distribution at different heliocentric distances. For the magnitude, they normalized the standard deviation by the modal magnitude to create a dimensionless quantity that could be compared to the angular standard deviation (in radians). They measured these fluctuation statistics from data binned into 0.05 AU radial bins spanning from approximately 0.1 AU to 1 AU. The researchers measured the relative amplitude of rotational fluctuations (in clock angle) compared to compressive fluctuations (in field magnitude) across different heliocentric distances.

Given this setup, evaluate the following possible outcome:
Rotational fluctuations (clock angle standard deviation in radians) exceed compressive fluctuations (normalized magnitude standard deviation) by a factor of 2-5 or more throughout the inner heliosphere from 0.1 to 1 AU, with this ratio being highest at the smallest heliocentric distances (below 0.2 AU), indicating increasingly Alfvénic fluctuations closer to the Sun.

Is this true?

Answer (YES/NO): NO